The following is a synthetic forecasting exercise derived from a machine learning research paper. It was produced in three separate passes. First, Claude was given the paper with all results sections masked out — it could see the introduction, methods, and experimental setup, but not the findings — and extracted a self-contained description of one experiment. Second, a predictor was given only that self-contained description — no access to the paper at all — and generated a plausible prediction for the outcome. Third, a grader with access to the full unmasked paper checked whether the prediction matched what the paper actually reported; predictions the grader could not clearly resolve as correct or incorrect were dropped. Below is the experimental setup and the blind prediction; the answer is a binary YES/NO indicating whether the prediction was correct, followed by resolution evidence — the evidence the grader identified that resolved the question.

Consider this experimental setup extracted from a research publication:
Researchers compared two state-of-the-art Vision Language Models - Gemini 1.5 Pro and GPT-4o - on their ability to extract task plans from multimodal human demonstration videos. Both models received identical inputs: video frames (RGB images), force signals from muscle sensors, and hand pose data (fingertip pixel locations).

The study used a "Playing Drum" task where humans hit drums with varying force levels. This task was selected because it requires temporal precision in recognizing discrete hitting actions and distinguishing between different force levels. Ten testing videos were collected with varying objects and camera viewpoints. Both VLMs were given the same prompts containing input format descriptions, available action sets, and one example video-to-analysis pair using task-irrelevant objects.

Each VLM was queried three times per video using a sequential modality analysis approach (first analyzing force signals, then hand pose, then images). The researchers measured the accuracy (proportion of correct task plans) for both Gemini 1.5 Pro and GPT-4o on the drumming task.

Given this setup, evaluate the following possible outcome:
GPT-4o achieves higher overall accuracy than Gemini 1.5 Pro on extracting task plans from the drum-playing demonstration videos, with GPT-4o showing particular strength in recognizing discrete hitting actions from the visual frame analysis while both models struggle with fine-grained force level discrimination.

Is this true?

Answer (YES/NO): NO